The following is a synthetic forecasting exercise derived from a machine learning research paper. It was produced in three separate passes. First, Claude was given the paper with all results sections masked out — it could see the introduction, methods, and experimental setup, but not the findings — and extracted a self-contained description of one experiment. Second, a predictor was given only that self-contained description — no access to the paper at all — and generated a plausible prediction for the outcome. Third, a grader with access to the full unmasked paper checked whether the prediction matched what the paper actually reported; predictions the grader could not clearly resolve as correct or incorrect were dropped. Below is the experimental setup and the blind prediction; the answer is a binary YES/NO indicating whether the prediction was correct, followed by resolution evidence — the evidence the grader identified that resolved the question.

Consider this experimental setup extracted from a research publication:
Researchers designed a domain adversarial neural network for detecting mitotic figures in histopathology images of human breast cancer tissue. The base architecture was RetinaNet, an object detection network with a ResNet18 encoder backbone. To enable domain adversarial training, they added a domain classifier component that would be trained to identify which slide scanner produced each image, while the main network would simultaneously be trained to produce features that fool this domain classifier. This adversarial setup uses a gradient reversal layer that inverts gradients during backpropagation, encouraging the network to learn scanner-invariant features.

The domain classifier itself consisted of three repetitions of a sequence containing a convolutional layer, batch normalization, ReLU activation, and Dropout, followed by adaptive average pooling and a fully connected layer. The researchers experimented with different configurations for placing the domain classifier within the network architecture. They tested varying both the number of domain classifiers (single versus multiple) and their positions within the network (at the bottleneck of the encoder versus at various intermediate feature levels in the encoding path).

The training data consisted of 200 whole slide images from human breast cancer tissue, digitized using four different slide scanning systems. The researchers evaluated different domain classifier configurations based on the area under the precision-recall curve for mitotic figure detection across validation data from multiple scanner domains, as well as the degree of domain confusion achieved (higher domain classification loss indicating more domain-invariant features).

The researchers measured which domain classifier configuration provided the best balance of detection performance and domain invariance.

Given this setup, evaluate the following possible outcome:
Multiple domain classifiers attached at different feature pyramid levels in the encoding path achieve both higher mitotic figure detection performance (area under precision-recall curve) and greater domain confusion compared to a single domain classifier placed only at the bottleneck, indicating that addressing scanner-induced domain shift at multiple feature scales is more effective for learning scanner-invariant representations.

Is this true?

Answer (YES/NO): NO